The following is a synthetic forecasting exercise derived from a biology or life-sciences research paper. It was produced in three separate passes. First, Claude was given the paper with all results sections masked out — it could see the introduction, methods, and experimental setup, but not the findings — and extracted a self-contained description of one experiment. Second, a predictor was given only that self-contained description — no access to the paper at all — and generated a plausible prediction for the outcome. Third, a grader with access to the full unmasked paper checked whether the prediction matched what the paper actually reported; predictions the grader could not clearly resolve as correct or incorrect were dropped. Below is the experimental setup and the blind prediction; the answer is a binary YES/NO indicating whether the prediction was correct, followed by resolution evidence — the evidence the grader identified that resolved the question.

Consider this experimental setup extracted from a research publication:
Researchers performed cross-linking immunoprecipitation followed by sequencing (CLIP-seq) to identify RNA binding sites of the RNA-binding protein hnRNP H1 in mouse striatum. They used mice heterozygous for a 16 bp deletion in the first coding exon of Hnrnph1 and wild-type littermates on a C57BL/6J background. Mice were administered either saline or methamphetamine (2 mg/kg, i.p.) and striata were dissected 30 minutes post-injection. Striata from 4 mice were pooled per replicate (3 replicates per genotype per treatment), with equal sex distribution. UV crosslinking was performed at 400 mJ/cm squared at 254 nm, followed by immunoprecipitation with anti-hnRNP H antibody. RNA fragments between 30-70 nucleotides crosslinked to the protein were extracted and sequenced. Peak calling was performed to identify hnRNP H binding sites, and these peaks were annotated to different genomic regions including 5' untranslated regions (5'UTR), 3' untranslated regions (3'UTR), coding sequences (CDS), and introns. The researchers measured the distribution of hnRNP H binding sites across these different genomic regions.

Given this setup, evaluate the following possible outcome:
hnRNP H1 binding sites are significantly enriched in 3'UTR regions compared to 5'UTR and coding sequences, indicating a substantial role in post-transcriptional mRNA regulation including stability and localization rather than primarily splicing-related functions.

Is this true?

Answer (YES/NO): NO